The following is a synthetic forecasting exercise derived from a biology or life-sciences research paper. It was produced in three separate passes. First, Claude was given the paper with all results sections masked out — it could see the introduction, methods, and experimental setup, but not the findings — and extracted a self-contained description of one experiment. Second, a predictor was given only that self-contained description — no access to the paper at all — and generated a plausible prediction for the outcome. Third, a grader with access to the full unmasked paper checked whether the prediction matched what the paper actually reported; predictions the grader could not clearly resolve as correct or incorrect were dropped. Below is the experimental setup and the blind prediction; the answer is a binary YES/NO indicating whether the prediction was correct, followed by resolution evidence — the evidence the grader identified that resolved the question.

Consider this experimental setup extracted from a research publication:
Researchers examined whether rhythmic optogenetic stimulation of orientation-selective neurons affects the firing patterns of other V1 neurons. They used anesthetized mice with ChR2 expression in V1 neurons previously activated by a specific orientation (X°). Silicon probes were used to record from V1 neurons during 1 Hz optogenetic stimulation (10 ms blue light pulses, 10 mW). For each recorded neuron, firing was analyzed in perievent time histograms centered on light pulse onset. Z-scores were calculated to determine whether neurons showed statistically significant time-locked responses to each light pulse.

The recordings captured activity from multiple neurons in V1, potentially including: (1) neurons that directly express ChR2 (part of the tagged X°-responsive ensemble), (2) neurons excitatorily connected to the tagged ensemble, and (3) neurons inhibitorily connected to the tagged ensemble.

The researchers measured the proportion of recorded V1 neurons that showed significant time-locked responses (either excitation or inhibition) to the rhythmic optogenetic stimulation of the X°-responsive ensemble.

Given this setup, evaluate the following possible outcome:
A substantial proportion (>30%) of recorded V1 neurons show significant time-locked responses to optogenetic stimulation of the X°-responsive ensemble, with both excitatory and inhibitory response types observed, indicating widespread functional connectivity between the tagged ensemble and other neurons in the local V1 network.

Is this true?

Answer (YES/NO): YES